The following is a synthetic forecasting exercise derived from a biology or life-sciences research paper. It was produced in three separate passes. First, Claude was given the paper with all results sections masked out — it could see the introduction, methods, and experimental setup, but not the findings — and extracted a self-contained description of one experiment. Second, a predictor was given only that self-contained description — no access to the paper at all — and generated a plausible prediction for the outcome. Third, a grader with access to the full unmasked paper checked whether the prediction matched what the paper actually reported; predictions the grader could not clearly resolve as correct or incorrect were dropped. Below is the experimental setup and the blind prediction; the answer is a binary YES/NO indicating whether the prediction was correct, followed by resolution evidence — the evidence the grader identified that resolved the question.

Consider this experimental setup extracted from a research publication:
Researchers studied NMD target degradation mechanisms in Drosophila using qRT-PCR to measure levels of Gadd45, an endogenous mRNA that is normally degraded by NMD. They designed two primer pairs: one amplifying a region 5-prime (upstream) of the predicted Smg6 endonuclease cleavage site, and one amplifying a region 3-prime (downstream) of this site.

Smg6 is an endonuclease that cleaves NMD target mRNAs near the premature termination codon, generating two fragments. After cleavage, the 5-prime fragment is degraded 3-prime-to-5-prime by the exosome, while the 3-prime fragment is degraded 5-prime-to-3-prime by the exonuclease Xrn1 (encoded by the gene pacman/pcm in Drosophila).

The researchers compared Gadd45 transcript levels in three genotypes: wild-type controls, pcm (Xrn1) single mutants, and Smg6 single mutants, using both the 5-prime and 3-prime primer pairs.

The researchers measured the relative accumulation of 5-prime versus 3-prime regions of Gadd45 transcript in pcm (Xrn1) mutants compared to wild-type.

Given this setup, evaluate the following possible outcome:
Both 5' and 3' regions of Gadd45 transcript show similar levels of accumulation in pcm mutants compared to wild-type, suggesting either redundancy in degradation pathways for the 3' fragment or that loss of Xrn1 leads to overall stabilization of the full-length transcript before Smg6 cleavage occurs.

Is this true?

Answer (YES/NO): NO